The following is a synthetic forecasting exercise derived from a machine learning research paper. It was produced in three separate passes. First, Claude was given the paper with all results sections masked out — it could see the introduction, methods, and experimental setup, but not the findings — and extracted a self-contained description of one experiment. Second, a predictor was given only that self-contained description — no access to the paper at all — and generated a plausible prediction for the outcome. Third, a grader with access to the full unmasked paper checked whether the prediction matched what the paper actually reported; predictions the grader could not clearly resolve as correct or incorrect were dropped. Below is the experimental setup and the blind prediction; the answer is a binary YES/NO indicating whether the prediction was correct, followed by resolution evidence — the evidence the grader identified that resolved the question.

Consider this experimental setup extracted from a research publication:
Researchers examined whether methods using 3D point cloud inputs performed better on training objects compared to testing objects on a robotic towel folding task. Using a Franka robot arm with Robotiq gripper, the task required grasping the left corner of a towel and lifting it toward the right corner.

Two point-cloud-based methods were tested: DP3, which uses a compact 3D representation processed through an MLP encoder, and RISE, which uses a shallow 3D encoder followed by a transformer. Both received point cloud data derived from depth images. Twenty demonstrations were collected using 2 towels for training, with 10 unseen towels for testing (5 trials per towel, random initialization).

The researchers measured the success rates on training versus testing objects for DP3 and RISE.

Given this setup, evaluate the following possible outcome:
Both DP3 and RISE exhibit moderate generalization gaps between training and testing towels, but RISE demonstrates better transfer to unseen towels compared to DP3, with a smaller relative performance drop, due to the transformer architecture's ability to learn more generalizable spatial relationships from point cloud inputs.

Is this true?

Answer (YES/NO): NO